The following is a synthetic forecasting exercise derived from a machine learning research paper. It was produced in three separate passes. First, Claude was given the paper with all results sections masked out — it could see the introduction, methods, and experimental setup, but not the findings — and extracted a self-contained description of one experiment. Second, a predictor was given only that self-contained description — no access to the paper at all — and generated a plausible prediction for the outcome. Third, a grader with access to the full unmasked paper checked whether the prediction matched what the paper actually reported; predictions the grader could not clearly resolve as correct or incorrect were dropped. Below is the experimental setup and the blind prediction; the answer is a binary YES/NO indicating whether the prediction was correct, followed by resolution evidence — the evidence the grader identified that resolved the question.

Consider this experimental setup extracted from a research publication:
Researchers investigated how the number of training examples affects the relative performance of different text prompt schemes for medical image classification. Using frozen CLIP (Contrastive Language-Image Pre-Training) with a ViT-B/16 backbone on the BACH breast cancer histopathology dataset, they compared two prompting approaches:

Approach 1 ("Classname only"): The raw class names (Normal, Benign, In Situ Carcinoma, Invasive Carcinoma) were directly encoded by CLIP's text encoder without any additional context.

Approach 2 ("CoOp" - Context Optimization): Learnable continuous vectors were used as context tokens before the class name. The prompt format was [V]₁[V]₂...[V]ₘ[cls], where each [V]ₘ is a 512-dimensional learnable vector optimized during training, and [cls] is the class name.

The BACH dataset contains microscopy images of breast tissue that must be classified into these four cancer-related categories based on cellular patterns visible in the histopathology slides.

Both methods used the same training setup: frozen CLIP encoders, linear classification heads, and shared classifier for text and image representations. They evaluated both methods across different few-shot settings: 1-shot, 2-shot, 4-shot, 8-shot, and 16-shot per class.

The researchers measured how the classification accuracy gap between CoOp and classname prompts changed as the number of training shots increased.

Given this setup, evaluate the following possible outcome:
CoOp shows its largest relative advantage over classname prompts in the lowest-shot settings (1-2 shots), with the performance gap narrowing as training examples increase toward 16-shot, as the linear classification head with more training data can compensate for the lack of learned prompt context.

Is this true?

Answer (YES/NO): YES